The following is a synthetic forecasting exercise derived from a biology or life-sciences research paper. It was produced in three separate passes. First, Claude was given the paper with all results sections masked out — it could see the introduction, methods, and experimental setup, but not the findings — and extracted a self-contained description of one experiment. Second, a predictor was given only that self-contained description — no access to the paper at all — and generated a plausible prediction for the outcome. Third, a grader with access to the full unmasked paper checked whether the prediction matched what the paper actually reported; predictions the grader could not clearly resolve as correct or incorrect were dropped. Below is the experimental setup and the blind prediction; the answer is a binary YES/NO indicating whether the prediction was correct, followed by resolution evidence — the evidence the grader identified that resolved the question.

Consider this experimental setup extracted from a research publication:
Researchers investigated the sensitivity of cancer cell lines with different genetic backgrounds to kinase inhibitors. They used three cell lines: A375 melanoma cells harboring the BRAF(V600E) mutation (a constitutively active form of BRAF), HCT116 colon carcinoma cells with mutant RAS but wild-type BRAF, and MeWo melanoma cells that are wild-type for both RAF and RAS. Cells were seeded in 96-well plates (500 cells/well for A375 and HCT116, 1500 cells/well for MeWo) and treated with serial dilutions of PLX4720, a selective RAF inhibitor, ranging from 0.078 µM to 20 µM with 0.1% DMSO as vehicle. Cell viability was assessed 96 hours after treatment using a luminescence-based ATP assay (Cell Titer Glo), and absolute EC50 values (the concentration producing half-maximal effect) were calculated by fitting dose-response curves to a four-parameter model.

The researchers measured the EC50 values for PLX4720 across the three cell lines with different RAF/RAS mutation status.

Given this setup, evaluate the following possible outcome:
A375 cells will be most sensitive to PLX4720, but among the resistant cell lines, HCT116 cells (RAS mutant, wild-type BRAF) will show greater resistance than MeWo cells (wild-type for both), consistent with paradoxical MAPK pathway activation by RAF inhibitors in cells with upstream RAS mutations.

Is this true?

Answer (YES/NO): NO